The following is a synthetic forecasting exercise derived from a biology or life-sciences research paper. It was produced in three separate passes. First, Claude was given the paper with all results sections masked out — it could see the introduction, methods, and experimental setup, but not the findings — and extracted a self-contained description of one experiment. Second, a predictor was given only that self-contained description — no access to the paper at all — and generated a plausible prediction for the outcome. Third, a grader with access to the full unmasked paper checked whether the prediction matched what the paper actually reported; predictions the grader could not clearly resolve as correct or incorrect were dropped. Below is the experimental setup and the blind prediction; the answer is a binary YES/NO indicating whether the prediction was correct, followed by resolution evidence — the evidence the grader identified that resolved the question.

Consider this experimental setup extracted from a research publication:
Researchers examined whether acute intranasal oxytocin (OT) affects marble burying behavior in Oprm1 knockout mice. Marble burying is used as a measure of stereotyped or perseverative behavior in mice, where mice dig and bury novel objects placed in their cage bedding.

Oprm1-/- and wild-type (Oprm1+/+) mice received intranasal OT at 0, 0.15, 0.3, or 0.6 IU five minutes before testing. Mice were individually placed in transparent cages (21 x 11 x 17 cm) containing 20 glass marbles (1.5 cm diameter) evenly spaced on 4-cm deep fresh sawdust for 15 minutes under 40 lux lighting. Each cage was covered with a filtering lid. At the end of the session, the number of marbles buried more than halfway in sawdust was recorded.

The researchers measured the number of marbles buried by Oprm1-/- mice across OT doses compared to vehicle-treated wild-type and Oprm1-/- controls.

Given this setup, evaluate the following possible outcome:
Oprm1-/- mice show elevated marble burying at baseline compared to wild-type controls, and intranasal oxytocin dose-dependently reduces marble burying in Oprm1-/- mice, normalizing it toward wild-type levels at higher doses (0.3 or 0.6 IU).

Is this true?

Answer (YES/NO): NO